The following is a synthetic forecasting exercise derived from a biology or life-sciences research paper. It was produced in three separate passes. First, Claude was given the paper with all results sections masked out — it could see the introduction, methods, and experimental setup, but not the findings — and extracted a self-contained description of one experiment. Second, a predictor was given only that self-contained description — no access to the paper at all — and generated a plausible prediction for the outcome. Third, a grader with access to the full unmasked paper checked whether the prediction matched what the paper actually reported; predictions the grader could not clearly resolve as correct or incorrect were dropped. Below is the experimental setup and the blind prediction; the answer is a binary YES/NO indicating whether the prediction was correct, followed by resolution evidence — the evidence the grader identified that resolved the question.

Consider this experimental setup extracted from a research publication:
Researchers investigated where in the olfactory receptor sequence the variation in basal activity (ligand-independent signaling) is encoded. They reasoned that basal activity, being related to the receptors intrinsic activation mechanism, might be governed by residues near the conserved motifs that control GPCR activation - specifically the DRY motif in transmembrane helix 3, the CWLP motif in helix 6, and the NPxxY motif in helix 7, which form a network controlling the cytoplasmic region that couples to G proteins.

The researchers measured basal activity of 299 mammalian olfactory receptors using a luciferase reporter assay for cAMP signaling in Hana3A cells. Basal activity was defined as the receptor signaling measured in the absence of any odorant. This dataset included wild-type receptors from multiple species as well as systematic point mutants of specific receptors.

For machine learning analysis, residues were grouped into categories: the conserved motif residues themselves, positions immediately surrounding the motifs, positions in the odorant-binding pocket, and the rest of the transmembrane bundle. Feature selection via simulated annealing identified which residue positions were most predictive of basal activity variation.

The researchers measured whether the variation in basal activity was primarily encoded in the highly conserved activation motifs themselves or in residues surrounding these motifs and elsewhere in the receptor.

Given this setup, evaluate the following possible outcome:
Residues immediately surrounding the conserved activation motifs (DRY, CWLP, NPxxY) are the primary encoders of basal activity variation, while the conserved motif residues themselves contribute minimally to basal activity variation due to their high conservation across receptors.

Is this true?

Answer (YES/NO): NO